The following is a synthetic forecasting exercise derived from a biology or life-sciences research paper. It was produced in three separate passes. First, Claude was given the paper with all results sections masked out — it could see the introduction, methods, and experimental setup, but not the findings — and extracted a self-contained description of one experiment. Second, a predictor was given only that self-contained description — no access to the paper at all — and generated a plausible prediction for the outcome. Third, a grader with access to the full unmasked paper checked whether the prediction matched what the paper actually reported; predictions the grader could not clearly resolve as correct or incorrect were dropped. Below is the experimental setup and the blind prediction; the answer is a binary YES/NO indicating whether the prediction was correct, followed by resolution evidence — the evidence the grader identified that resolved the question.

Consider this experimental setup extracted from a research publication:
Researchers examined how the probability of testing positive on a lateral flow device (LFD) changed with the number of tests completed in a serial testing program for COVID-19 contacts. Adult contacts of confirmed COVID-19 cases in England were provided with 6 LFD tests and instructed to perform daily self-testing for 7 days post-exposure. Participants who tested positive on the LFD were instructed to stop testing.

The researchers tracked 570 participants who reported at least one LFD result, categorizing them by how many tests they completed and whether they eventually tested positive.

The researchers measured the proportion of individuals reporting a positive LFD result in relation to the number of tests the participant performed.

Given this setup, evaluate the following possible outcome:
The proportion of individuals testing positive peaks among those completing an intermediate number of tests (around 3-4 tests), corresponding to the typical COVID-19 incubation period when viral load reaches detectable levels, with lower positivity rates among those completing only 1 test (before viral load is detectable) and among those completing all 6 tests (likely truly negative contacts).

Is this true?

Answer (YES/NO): NO